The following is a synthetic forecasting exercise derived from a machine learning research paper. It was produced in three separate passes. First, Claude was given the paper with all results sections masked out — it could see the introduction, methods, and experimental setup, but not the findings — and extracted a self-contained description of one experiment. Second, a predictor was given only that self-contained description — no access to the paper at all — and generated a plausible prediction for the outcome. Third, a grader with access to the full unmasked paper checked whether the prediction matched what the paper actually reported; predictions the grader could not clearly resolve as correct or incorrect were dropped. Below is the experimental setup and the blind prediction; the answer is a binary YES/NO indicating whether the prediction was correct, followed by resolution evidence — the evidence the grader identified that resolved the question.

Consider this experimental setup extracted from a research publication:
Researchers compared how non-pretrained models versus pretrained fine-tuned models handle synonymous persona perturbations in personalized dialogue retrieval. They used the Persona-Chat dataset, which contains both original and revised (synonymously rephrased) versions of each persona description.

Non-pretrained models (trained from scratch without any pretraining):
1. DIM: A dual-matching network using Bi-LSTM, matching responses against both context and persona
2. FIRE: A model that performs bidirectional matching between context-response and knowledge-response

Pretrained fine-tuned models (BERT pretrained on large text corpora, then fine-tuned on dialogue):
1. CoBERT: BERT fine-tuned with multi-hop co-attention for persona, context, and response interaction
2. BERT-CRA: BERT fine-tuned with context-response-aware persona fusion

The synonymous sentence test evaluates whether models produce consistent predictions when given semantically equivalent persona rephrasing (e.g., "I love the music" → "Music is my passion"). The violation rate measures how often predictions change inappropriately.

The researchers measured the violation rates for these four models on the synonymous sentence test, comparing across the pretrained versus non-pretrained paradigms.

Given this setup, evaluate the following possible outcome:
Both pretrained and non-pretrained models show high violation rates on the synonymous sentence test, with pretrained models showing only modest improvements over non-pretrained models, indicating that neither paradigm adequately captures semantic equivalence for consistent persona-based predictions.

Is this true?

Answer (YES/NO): YES